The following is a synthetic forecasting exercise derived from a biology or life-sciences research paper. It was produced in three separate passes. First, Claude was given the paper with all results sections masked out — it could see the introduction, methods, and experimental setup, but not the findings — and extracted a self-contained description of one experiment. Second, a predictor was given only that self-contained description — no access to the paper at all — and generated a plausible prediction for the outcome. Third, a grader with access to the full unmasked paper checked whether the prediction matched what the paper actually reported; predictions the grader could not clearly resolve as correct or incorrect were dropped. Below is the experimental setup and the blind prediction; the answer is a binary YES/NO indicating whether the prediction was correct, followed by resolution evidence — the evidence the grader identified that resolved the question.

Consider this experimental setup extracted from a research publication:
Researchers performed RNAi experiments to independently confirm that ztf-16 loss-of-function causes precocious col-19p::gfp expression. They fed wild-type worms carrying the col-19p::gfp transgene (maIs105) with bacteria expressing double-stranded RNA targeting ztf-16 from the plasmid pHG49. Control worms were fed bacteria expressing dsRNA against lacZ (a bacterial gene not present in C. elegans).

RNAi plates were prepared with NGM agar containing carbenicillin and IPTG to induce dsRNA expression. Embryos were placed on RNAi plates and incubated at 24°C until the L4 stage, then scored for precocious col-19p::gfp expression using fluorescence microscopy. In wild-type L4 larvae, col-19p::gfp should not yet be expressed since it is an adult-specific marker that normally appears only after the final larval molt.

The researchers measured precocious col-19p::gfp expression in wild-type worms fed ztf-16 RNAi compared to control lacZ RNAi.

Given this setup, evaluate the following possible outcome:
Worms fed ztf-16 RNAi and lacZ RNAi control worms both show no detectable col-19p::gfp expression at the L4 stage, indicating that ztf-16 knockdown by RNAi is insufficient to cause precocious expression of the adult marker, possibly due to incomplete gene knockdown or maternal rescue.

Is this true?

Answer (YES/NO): NO